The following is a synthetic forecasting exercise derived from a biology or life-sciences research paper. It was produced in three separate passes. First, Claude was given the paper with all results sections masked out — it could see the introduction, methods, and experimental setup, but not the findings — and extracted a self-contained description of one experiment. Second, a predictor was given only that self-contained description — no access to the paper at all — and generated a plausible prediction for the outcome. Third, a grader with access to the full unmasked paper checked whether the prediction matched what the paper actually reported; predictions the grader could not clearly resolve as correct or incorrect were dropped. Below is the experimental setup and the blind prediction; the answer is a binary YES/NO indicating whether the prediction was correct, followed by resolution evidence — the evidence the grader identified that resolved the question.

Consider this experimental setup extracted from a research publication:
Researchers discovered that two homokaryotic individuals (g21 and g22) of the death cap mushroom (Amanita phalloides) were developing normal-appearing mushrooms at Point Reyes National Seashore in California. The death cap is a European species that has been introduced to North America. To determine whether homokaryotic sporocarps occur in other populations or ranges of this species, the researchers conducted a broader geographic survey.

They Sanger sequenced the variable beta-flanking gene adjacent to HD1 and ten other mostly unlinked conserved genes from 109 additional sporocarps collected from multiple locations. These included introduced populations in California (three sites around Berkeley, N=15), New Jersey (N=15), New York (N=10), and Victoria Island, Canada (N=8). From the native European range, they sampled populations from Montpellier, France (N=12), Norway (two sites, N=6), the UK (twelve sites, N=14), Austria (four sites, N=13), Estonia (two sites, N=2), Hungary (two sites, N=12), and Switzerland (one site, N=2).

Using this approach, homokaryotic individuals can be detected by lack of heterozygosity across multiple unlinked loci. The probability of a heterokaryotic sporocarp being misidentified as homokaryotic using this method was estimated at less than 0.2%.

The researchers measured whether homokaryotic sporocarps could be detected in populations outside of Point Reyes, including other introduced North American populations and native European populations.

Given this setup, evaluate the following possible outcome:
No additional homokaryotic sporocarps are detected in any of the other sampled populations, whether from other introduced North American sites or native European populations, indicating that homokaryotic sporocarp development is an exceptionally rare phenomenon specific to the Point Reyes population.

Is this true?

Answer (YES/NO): YES